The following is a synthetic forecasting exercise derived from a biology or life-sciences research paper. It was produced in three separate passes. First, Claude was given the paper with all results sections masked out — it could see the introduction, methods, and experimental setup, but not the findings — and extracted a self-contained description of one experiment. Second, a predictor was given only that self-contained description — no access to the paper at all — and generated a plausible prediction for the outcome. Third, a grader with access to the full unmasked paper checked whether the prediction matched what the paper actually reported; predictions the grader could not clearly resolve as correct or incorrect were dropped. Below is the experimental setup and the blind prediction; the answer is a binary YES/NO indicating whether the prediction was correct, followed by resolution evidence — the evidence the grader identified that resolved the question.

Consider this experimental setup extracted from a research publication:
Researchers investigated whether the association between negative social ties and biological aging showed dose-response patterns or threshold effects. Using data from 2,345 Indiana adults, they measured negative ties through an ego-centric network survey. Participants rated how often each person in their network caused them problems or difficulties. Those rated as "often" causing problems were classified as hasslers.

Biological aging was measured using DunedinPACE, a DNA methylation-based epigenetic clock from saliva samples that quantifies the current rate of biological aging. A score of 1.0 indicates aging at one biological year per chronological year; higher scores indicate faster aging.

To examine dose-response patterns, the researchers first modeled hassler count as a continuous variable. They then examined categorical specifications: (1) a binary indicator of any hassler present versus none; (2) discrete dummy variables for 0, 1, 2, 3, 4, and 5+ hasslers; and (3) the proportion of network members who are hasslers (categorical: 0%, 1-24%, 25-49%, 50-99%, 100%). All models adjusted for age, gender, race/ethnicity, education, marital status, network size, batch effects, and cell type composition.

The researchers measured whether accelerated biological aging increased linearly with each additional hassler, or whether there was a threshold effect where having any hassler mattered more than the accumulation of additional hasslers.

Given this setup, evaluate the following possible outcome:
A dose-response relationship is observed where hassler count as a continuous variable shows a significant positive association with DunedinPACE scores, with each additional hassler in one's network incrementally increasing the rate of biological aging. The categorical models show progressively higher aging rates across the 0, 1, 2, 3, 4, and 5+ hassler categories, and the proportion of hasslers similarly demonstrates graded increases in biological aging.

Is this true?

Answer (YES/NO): NO